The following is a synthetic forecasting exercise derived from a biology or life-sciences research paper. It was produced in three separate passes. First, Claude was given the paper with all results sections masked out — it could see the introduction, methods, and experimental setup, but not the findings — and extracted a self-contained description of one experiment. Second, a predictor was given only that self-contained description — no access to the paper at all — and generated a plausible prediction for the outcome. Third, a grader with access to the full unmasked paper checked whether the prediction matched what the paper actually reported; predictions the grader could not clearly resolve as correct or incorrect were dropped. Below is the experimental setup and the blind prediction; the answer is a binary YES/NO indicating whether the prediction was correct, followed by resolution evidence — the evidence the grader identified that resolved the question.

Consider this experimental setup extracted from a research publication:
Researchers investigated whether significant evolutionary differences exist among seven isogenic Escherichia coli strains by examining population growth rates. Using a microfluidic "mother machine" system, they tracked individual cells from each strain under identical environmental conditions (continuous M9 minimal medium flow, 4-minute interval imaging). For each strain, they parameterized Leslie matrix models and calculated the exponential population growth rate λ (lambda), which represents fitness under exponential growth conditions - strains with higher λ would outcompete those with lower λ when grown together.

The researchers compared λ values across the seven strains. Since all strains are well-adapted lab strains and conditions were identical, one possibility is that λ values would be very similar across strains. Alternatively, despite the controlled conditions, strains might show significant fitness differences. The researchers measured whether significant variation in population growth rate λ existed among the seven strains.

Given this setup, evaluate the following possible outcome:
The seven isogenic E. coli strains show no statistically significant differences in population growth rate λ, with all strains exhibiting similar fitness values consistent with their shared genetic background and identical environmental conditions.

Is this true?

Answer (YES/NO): NO